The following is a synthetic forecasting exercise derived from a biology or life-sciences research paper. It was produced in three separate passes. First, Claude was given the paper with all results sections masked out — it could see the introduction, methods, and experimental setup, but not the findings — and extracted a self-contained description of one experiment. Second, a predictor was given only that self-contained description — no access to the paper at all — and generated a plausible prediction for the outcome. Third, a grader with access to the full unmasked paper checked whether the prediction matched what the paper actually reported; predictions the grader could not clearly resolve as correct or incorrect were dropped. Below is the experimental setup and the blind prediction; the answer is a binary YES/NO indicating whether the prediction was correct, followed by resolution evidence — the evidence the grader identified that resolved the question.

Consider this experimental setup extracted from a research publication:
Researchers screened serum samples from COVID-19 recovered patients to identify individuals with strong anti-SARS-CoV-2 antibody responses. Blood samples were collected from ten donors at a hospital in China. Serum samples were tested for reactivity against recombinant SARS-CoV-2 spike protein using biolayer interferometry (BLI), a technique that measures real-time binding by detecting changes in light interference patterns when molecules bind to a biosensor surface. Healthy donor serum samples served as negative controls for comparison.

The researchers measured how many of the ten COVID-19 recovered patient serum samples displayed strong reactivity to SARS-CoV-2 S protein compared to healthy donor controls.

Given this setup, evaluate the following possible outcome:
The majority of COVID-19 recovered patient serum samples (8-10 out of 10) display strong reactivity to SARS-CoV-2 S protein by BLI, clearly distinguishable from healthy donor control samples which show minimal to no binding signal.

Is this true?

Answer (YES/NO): NO